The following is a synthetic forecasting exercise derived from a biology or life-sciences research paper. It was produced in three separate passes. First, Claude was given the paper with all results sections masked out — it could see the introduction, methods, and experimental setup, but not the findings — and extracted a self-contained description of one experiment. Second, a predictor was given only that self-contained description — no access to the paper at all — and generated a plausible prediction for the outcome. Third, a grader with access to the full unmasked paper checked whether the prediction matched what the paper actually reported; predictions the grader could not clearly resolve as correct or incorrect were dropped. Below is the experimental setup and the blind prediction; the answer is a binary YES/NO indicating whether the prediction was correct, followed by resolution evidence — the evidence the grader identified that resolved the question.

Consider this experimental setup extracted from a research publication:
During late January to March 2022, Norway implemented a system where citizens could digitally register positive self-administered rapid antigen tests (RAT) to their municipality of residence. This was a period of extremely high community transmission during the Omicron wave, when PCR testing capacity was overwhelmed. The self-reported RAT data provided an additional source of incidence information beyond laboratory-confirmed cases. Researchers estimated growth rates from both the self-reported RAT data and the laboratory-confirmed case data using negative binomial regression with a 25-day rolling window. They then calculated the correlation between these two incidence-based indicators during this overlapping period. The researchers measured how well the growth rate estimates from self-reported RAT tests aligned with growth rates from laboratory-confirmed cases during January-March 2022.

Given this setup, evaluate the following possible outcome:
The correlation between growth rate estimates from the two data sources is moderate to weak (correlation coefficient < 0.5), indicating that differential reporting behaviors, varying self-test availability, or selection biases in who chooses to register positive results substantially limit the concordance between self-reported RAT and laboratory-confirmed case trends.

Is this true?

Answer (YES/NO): NO